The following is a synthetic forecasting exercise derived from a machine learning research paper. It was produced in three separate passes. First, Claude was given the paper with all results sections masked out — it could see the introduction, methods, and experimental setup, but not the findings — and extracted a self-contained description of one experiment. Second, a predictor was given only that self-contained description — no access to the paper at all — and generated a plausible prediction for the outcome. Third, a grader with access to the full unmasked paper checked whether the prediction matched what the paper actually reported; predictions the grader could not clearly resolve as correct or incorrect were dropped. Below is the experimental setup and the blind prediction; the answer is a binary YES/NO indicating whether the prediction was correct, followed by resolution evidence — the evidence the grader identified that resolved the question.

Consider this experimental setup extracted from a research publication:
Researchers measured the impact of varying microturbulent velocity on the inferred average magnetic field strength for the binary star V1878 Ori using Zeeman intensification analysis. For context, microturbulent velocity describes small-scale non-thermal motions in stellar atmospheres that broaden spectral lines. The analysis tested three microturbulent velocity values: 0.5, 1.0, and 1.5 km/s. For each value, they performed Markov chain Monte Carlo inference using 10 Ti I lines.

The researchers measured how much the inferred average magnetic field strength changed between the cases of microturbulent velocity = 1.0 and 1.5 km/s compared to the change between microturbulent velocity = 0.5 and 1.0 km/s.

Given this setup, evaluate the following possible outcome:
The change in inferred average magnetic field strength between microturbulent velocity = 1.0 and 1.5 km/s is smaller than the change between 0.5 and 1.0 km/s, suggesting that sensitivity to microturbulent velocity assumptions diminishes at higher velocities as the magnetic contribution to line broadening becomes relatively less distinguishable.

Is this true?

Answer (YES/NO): NO